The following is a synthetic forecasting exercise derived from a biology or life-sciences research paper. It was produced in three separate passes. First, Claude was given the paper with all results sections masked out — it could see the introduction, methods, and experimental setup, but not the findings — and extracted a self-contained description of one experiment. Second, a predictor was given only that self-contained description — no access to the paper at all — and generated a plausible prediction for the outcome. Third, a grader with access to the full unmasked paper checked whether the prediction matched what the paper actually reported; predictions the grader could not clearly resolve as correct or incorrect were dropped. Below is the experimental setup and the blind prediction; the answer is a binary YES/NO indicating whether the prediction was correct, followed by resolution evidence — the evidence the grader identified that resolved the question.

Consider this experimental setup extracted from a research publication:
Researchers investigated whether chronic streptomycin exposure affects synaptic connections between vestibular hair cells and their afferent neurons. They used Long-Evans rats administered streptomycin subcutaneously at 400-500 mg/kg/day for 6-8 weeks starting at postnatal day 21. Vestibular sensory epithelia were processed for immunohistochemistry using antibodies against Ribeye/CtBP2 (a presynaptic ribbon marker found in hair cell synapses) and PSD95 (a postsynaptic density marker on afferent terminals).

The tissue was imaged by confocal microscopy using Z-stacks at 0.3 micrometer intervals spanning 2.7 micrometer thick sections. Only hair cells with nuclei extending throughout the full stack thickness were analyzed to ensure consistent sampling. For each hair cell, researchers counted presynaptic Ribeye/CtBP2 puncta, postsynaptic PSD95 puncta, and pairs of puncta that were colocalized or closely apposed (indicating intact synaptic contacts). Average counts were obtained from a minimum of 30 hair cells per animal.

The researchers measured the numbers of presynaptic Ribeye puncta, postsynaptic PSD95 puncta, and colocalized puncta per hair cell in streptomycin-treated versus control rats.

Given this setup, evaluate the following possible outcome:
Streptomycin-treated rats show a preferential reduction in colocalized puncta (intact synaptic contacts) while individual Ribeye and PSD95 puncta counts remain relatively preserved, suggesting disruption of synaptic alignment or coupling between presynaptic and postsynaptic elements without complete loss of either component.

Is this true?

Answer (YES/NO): NO